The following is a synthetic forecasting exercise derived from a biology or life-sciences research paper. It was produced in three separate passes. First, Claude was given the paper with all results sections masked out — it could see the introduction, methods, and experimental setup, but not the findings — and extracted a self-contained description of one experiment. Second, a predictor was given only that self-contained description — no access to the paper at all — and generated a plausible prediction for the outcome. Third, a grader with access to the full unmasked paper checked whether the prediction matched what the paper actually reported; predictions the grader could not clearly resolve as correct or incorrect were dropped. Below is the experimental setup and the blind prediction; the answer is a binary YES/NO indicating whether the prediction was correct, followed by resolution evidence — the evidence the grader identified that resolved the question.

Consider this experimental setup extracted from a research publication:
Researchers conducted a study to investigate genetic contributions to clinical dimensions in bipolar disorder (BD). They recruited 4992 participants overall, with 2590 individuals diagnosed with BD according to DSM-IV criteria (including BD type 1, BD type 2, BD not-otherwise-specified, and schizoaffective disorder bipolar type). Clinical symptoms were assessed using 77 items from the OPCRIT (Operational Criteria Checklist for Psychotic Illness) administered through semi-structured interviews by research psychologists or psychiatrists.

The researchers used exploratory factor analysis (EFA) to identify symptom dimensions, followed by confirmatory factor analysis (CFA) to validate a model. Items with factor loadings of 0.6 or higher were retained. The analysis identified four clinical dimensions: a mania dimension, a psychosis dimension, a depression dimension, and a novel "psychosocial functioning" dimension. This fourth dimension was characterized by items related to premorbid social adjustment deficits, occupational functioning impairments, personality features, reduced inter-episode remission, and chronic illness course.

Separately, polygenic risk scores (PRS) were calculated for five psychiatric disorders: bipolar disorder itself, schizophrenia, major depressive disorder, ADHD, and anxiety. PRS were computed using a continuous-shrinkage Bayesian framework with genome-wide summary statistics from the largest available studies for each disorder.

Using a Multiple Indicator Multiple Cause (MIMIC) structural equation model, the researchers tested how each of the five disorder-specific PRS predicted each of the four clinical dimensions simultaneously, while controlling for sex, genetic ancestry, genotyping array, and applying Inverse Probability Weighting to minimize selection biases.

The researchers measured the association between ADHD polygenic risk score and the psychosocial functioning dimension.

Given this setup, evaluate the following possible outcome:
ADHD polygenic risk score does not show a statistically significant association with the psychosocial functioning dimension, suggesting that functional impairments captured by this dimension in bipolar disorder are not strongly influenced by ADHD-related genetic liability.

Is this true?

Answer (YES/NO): NO